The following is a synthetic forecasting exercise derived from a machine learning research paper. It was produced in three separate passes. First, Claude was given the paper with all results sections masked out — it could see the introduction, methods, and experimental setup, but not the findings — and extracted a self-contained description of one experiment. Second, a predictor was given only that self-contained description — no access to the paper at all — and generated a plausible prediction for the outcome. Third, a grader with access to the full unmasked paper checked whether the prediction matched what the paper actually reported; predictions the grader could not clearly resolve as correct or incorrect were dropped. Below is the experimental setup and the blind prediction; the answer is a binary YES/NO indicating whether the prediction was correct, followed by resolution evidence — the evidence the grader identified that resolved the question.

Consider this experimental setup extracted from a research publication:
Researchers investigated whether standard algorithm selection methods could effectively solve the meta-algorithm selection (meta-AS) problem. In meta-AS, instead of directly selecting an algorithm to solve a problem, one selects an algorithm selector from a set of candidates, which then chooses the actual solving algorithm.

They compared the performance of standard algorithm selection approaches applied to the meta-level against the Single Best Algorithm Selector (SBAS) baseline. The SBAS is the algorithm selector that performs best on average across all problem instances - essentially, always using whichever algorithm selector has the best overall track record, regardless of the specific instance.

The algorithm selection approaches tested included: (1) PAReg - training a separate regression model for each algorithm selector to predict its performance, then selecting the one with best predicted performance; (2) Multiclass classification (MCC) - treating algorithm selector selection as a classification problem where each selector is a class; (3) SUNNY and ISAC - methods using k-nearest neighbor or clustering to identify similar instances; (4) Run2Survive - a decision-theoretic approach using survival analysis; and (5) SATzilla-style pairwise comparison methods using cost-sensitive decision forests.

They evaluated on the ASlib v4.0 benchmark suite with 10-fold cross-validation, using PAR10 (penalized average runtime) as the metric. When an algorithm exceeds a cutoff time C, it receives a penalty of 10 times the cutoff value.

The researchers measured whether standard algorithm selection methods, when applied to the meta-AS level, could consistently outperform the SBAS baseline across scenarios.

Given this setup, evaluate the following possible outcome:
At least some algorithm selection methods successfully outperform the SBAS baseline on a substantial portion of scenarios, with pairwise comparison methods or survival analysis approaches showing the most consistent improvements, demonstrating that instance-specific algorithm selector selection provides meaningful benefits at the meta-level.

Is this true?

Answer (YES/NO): NO